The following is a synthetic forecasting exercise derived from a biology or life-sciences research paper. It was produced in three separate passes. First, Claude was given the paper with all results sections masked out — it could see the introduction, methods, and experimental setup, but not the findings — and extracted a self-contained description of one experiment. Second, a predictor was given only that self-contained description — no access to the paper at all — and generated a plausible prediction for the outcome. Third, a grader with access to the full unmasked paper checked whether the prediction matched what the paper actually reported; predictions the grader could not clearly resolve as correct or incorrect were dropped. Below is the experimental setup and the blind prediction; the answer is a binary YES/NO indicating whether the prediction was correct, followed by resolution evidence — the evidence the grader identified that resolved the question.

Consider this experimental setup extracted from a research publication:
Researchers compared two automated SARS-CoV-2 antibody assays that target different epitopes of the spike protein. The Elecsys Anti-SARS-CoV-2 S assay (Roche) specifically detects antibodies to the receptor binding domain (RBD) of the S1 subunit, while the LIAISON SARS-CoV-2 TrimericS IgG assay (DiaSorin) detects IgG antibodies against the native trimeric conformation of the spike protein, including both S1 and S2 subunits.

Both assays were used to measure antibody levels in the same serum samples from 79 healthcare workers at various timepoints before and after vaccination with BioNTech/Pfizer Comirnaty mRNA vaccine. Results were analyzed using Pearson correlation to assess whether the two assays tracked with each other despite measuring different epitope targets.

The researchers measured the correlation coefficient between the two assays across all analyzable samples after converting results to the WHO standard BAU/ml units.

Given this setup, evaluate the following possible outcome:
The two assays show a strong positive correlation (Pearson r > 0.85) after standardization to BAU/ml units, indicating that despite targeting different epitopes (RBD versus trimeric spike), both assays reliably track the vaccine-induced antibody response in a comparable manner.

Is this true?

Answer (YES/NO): NO